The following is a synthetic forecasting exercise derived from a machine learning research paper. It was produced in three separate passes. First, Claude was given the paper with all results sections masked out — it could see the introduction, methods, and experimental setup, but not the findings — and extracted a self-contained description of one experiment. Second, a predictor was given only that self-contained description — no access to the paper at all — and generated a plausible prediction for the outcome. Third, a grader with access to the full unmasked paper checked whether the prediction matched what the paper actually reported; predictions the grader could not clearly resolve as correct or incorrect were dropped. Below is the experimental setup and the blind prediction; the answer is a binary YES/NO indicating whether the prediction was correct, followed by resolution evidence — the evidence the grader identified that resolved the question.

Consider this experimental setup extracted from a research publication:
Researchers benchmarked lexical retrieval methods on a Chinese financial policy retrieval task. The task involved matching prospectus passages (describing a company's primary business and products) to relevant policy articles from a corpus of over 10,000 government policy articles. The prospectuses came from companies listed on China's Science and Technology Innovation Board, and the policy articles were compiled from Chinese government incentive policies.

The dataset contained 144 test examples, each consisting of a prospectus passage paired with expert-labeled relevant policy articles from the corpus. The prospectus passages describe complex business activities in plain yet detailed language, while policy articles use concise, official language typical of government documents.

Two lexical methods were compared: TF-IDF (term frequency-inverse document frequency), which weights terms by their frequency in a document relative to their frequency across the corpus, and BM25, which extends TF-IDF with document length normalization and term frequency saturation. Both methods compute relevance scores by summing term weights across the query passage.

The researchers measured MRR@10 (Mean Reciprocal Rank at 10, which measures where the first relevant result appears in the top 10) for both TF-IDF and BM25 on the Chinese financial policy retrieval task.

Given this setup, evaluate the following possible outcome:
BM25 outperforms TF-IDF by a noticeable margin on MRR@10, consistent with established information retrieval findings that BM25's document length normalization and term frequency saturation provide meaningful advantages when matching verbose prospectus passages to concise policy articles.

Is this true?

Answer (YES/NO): YES